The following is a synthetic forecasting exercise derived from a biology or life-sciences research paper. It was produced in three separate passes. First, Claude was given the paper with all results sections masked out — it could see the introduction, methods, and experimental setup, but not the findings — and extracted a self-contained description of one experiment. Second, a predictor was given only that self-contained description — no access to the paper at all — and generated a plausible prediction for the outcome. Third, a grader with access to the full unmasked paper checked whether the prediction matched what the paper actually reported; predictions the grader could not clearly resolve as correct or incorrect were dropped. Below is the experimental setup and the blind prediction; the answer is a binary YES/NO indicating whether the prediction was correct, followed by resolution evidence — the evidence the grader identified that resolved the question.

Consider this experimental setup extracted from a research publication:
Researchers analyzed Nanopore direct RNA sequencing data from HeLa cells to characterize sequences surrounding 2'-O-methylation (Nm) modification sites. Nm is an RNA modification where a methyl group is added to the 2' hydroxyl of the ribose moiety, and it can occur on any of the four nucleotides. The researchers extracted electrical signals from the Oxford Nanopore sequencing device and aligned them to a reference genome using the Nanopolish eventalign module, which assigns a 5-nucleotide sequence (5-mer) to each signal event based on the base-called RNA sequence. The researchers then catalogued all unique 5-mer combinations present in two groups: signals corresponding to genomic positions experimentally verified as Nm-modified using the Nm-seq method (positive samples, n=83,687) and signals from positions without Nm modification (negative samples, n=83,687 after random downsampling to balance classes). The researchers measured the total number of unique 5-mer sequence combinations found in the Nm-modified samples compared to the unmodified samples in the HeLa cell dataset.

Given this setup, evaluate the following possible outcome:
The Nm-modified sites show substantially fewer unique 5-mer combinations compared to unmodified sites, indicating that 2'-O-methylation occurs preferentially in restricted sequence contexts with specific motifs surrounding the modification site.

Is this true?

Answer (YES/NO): YES